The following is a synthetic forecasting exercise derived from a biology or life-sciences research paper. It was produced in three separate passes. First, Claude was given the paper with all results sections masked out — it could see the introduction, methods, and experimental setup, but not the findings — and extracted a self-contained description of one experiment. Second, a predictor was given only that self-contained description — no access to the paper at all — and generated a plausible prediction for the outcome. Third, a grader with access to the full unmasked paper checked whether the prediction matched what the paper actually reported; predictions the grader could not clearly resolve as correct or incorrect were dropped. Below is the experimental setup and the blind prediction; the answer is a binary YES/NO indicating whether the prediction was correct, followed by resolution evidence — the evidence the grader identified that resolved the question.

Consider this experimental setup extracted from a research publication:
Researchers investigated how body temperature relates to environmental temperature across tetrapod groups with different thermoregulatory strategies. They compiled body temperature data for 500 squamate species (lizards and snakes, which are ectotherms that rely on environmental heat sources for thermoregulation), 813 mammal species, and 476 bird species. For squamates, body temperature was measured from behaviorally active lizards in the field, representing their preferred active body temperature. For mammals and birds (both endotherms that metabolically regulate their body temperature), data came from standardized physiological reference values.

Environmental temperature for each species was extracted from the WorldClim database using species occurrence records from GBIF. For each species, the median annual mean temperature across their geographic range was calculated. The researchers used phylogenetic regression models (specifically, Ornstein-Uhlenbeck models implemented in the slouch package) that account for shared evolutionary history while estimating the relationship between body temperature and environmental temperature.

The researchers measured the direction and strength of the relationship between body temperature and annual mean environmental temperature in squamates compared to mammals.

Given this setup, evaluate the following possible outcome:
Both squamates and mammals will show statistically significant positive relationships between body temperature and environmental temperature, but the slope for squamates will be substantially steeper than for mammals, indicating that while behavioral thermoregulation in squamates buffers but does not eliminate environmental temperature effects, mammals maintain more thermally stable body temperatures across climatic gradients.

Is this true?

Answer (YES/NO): NO